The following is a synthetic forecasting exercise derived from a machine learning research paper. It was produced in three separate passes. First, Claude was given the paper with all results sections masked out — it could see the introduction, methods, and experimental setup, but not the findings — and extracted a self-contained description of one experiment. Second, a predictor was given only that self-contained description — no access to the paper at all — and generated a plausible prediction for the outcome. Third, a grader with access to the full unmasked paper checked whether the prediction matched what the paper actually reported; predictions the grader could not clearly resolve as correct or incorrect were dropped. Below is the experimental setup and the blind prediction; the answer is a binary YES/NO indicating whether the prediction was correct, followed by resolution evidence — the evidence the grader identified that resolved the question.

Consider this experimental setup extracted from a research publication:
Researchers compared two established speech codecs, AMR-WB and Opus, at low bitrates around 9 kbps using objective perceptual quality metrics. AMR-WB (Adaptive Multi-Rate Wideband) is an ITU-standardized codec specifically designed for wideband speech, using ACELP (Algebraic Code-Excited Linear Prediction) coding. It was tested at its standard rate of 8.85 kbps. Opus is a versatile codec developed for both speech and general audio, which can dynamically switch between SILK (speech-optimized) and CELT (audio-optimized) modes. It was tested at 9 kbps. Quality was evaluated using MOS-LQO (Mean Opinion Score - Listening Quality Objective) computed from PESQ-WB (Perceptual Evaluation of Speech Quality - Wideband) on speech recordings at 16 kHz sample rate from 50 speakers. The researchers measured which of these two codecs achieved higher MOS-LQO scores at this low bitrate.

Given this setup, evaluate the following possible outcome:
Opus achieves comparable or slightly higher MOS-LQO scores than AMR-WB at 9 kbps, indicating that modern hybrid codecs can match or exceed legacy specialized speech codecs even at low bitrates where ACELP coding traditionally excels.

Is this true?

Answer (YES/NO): NO